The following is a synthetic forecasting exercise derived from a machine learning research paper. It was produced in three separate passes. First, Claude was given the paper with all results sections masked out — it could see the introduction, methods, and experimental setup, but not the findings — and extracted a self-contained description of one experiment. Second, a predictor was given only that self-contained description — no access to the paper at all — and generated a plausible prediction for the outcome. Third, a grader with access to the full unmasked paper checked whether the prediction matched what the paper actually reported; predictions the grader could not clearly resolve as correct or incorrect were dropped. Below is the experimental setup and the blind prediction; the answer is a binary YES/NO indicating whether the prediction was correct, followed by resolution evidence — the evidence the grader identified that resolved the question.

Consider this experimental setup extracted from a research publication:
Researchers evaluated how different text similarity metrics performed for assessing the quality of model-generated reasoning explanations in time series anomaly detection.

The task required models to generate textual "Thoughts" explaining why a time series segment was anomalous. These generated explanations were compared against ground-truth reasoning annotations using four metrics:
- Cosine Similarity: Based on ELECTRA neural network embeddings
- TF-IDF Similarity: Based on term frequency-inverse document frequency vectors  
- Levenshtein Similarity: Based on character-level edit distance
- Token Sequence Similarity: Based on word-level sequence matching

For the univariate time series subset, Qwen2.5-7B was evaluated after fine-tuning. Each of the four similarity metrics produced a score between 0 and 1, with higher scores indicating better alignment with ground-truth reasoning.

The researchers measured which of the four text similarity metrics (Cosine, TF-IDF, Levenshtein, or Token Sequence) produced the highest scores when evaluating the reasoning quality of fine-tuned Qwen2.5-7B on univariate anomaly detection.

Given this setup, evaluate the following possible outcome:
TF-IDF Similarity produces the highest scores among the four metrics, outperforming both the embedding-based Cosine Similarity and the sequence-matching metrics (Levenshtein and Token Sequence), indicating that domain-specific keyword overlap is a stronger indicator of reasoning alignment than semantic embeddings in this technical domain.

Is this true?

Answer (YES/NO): NO